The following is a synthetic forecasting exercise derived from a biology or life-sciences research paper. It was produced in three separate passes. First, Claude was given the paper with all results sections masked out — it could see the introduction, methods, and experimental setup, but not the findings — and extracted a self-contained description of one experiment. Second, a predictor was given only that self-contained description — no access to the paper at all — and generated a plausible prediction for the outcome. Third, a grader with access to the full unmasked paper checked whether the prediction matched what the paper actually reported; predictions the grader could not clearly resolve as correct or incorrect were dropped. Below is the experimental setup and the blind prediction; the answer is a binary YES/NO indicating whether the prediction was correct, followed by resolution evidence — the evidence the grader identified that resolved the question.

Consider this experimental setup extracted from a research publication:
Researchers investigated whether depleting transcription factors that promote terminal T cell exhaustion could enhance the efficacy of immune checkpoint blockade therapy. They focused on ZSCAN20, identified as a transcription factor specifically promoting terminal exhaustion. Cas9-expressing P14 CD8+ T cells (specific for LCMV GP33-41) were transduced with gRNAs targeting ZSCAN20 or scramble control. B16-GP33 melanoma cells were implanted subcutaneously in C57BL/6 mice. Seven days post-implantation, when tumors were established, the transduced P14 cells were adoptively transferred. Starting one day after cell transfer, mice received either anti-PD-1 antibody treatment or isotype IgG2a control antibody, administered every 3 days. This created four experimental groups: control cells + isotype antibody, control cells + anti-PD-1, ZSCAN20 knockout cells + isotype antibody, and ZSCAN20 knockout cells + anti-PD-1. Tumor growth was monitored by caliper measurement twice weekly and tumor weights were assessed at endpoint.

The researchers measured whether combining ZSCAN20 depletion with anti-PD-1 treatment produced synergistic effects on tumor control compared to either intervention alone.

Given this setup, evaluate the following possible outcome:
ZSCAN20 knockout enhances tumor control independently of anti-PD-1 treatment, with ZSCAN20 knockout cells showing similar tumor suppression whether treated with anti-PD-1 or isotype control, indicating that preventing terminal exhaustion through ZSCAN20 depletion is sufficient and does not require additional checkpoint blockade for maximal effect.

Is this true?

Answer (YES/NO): NO